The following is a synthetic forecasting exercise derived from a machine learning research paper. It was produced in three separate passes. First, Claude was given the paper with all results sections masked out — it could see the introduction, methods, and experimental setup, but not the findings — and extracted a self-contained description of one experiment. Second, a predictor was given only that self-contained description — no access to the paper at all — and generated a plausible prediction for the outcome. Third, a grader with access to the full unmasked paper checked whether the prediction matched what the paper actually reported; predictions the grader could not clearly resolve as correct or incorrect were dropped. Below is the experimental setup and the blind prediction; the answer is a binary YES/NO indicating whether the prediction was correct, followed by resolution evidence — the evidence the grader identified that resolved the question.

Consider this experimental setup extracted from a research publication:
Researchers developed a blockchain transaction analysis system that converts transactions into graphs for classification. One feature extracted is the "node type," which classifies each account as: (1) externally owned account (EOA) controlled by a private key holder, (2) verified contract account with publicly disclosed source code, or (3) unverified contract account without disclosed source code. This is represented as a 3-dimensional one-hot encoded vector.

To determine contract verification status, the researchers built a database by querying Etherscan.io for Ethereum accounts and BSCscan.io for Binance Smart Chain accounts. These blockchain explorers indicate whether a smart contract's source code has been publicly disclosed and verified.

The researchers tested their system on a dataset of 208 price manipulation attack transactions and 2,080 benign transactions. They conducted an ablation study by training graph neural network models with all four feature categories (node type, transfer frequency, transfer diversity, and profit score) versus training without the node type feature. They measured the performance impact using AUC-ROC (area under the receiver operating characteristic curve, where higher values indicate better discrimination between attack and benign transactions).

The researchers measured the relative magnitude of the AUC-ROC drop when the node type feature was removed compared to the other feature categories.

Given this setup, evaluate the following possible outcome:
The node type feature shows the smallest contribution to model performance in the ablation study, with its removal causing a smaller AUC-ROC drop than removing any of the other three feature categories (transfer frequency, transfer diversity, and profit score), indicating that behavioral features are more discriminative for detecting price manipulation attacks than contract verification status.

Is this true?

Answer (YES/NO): NO